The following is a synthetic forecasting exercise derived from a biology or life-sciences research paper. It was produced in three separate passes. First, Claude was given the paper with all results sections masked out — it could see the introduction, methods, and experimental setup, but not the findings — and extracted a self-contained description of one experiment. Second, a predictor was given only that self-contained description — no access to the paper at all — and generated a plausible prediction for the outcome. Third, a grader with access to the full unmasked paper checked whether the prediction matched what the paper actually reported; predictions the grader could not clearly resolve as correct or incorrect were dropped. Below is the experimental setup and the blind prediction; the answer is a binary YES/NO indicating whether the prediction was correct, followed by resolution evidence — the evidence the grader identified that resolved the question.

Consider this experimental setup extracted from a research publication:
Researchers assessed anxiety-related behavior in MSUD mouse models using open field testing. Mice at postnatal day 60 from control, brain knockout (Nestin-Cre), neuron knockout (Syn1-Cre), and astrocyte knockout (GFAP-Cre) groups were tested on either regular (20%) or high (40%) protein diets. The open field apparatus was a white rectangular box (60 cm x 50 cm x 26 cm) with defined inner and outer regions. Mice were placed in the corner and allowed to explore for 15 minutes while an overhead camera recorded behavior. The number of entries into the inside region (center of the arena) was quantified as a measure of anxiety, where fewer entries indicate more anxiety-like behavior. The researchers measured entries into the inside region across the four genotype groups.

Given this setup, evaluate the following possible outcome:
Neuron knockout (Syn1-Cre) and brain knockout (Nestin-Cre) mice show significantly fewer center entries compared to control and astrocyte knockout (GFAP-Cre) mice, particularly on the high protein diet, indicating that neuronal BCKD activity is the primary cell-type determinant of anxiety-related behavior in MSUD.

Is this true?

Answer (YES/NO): NO